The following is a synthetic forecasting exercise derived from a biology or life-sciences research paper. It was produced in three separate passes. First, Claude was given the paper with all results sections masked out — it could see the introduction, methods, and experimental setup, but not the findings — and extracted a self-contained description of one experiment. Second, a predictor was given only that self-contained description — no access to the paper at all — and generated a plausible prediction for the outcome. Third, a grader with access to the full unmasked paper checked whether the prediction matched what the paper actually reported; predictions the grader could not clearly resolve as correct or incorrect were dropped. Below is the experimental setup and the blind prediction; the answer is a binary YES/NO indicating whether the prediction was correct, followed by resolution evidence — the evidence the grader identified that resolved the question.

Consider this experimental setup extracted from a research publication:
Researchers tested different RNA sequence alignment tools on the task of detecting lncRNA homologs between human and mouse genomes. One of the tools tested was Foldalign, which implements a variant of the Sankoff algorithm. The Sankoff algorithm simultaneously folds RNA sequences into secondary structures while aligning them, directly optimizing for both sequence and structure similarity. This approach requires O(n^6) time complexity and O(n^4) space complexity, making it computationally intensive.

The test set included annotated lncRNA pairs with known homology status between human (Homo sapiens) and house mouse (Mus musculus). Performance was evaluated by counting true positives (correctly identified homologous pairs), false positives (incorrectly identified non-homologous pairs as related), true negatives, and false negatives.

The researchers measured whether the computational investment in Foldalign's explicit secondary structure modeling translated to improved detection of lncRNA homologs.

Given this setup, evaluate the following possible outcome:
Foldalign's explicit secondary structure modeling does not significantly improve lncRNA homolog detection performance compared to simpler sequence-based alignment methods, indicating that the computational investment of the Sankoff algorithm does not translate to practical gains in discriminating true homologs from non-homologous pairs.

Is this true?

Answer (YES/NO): YES